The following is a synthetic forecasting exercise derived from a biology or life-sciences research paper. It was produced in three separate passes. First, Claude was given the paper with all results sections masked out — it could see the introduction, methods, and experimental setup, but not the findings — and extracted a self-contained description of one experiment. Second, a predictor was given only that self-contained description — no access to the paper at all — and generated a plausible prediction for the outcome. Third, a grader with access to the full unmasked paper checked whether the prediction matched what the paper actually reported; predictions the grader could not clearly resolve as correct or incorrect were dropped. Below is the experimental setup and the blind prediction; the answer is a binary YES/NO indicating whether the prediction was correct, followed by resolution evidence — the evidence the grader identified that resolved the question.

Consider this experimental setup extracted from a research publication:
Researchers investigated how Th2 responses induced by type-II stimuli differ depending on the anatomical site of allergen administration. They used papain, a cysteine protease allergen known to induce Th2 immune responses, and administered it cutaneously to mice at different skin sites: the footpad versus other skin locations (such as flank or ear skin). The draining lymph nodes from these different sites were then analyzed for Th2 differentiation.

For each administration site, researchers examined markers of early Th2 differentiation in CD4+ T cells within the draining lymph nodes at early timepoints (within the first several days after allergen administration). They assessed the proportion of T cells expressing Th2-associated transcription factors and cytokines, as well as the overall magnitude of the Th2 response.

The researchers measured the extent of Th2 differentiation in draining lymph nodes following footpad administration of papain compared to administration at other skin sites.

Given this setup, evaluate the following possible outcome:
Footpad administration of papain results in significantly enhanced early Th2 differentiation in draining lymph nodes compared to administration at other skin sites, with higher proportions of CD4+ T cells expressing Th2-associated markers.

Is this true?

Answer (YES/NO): NO